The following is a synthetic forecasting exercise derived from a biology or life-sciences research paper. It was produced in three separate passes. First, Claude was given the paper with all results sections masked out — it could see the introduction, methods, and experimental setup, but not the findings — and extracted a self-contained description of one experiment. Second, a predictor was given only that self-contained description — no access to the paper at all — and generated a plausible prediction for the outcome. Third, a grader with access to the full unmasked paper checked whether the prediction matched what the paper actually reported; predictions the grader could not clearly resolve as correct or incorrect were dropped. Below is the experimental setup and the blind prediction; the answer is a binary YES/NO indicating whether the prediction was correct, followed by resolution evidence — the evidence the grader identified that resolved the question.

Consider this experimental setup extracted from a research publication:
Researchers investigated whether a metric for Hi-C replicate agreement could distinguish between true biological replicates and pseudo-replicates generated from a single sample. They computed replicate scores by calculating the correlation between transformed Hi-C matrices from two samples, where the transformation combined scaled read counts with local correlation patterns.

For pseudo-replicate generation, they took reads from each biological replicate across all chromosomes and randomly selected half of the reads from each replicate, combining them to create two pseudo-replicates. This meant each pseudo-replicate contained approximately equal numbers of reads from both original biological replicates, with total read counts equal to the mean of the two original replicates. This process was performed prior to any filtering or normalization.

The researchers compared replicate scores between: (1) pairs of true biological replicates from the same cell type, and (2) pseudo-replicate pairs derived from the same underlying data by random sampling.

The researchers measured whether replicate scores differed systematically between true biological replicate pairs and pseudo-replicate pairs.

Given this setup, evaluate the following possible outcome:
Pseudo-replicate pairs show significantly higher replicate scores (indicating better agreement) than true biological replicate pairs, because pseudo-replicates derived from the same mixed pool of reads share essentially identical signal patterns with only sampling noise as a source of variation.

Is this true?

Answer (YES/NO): YES